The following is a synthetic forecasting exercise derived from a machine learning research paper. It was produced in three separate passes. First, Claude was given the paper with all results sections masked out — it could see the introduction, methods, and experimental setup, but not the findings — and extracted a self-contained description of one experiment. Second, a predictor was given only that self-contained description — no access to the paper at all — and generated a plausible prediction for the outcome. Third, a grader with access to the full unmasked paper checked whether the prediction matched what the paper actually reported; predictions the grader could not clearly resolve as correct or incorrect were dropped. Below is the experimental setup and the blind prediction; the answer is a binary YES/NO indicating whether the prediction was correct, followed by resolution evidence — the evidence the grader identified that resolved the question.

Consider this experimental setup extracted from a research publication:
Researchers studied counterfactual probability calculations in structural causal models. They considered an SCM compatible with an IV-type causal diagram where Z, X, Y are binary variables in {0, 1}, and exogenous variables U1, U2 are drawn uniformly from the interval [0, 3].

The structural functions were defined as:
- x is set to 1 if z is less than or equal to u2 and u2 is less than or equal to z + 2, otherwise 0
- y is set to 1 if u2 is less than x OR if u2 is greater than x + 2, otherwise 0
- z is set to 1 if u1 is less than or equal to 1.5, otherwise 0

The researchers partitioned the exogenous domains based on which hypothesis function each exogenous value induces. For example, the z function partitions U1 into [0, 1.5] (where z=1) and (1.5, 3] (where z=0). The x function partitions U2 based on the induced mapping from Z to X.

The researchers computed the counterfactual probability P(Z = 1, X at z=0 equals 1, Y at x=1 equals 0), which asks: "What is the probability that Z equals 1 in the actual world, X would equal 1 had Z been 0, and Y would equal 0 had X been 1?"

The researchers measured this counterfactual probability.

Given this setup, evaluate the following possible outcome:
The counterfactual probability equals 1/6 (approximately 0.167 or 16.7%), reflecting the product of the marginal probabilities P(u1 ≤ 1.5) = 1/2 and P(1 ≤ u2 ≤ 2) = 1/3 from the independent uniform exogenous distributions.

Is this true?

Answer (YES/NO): YES